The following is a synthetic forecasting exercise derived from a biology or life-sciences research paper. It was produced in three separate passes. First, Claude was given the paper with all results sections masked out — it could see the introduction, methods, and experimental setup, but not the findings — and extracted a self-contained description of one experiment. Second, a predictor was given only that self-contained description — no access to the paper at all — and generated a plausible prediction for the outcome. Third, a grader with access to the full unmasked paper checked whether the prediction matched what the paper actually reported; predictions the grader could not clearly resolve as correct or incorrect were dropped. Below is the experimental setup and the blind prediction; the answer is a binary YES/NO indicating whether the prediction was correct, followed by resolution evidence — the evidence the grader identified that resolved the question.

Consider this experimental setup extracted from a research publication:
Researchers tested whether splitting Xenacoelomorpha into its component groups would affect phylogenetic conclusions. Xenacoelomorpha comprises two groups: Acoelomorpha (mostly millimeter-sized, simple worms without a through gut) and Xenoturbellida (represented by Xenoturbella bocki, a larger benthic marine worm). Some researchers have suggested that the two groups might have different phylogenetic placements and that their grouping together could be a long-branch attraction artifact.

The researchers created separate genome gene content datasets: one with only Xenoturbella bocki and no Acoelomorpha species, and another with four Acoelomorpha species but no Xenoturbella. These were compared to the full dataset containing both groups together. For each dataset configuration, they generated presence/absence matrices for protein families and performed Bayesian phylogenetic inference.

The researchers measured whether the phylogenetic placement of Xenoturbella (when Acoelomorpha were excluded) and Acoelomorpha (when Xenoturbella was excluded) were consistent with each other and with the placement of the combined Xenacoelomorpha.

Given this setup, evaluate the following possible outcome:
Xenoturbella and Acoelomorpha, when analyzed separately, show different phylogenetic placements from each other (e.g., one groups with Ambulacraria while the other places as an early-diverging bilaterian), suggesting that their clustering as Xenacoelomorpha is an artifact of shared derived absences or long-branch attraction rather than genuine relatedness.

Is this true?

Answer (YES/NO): NO